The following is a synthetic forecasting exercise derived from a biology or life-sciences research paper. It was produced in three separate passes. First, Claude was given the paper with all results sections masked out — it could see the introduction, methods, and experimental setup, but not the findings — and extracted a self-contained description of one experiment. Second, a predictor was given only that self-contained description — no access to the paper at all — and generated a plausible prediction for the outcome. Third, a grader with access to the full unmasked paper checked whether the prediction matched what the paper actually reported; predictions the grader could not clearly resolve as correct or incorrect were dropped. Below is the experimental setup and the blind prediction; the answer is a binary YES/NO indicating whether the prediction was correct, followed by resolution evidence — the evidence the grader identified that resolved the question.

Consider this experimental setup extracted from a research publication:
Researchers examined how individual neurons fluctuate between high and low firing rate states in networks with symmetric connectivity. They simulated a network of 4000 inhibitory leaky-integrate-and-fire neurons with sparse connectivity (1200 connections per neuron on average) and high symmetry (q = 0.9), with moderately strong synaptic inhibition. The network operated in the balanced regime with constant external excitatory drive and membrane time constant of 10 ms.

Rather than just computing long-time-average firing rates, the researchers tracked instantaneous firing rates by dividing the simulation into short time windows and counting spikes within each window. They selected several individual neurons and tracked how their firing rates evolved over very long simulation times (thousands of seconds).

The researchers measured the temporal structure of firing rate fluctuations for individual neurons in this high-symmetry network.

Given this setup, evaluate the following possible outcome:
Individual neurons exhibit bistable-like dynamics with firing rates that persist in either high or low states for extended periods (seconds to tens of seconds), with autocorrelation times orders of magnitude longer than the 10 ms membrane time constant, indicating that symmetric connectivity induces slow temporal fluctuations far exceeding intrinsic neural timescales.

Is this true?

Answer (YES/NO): YES